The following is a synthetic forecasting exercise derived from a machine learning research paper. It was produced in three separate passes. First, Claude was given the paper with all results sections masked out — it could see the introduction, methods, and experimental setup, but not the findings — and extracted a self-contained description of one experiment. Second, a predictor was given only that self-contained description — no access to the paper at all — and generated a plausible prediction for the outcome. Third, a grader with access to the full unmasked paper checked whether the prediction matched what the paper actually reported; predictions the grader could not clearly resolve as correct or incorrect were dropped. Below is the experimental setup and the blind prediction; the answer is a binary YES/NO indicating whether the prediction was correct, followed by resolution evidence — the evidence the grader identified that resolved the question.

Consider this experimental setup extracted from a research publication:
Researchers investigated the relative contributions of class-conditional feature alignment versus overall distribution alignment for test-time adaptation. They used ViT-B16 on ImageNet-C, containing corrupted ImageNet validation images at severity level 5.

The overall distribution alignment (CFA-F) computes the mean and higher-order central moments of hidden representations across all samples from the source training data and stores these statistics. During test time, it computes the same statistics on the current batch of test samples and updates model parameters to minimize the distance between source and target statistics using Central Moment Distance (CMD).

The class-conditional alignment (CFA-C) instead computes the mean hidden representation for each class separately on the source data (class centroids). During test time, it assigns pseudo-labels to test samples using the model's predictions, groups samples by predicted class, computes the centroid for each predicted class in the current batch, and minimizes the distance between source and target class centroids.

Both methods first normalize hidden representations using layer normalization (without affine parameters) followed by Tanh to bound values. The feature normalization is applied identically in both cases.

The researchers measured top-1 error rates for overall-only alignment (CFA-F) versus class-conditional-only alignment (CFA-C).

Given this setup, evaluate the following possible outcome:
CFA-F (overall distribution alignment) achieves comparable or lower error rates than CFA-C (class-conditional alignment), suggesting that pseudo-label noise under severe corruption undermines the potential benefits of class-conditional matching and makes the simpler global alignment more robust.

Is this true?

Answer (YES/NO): NO